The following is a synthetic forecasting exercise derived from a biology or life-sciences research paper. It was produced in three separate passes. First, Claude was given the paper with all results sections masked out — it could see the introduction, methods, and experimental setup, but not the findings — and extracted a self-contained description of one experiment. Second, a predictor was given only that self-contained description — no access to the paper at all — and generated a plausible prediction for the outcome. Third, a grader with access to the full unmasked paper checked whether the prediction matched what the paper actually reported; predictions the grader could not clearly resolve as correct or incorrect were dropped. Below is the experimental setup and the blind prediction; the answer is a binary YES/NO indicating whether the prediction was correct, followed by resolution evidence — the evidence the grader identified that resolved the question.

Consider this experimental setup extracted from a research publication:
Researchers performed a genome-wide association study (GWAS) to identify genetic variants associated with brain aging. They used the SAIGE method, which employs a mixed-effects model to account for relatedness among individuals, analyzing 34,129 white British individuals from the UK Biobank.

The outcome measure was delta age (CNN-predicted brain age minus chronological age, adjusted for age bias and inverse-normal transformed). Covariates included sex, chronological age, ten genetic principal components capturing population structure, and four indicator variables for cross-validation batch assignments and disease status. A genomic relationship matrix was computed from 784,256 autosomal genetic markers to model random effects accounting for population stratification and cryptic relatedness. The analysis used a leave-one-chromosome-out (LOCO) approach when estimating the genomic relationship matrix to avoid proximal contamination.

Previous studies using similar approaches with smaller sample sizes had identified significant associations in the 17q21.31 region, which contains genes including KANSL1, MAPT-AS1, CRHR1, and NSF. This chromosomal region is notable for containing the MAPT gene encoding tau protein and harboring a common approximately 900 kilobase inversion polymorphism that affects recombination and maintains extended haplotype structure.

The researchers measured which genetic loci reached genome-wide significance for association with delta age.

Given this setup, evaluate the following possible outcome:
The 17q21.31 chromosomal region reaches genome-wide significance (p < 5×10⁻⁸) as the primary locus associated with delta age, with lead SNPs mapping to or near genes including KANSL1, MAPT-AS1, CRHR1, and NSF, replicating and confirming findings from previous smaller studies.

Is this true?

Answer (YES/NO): YES